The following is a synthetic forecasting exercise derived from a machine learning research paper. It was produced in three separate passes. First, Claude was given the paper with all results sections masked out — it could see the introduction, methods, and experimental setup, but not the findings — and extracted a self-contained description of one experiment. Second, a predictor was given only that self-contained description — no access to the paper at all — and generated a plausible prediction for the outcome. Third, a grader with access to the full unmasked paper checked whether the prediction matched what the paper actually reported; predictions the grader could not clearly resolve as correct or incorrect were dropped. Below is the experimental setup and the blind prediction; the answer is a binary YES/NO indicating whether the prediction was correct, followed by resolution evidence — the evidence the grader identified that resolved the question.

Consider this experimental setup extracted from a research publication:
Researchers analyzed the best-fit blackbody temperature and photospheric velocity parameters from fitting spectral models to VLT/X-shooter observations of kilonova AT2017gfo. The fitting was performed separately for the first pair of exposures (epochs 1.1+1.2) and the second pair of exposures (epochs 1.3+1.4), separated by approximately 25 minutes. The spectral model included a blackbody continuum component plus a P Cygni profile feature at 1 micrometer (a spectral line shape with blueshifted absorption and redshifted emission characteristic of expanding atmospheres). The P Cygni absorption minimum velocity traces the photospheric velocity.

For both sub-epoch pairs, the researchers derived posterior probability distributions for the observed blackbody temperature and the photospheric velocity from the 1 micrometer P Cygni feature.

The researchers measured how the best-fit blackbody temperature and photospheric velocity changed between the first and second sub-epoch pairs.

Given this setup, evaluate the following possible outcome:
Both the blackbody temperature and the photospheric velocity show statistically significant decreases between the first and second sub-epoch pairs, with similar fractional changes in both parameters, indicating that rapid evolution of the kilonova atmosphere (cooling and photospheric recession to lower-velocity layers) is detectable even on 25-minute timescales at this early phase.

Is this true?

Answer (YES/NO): YES